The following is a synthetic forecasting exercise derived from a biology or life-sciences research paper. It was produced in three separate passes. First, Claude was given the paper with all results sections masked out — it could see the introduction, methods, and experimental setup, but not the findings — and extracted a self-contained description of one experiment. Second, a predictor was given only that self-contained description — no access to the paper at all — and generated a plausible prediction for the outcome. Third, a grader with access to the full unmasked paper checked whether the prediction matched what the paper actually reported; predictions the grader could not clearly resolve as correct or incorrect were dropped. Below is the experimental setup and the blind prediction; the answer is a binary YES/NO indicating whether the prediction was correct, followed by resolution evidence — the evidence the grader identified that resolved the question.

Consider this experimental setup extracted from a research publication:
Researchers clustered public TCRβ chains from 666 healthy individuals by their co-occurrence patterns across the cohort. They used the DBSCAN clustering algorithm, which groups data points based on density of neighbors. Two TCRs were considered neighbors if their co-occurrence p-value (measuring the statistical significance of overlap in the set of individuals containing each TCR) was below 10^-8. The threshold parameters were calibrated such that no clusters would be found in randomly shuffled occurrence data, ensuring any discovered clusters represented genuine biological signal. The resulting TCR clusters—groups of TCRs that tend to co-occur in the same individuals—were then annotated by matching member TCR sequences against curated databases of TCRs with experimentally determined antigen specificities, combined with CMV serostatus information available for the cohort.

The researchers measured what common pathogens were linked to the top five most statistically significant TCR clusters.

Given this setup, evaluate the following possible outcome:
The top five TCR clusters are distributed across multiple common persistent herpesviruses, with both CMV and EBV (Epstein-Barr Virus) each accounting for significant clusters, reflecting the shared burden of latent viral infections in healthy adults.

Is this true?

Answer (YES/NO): NO